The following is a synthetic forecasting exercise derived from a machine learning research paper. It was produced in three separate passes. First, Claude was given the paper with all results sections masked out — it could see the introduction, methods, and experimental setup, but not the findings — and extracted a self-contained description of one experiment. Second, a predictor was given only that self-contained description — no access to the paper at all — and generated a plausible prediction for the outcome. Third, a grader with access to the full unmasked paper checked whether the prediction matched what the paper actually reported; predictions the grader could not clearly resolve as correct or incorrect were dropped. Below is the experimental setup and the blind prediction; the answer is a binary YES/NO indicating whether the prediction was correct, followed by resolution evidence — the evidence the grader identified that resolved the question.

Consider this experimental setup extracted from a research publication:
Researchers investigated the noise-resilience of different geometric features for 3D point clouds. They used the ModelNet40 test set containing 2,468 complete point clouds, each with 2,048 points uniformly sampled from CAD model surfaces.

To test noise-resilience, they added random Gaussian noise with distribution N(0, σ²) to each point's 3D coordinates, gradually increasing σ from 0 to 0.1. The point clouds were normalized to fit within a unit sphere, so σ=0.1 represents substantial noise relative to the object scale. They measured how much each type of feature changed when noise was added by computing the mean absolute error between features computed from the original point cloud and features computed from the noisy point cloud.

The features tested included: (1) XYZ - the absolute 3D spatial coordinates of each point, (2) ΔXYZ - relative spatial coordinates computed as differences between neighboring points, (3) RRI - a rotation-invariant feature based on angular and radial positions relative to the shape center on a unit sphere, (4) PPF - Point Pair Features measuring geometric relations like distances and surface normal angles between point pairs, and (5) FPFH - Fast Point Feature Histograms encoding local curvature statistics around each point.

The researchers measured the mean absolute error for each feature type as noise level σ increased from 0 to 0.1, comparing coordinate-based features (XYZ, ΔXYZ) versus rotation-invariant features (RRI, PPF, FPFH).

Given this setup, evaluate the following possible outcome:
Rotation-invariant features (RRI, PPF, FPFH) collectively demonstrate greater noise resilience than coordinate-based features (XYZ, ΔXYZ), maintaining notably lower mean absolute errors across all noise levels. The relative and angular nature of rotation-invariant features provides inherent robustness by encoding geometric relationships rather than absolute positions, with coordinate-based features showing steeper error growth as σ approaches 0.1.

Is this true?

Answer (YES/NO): NO